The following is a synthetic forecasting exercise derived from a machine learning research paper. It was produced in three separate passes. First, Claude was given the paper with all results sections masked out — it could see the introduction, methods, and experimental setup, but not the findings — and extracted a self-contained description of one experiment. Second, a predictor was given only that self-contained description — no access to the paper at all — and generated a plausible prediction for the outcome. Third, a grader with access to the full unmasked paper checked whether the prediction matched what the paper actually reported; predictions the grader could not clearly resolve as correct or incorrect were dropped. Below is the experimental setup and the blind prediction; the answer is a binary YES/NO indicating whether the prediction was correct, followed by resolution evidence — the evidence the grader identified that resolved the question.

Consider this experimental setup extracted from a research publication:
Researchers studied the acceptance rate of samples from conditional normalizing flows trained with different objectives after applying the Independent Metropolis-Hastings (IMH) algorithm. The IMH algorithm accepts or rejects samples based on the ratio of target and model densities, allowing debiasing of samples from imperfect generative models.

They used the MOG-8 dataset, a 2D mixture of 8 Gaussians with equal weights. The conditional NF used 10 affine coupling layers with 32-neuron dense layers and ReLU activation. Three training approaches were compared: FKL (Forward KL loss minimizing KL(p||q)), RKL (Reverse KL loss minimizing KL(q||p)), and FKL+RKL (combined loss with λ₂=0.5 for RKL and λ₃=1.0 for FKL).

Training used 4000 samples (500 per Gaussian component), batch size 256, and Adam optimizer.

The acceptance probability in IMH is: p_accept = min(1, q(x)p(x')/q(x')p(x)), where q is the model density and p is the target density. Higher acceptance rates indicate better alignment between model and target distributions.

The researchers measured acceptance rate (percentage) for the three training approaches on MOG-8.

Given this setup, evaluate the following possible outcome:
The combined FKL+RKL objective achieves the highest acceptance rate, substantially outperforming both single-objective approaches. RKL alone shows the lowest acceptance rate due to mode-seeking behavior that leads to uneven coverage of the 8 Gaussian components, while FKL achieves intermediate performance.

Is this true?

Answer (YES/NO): NO